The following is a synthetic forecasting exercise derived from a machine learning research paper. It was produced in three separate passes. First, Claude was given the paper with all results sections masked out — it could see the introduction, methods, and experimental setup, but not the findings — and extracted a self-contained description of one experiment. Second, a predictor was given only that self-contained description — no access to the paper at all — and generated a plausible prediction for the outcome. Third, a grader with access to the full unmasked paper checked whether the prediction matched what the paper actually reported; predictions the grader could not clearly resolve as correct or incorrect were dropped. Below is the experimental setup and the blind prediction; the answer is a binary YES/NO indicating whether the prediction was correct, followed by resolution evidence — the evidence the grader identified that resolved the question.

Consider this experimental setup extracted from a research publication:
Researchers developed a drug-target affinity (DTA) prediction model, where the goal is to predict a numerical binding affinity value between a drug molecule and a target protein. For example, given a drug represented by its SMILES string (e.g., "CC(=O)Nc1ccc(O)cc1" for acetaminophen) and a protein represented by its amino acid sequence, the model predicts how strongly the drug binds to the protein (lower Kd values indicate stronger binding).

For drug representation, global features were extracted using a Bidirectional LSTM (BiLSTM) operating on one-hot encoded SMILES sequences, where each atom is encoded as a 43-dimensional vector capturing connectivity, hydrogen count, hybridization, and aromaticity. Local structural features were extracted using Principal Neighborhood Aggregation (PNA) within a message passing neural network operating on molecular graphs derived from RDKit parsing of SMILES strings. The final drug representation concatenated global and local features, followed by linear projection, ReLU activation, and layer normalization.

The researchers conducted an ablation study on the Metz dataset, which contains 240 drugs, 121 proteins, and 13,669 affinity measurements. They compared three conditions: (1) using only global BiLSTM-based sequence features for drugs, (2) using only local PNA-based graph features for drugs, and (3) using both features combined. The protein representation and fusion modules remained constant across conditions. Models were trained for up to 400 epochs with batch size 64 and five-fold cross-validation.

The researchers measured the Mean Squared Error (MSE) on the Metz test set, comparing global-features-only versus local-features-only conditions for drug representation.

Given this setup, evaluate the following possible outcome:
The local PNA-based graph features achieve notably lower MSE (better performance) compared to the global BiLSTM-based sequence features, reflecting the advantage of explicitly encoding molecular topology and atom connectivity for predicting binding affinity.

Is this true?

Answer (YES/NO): YES